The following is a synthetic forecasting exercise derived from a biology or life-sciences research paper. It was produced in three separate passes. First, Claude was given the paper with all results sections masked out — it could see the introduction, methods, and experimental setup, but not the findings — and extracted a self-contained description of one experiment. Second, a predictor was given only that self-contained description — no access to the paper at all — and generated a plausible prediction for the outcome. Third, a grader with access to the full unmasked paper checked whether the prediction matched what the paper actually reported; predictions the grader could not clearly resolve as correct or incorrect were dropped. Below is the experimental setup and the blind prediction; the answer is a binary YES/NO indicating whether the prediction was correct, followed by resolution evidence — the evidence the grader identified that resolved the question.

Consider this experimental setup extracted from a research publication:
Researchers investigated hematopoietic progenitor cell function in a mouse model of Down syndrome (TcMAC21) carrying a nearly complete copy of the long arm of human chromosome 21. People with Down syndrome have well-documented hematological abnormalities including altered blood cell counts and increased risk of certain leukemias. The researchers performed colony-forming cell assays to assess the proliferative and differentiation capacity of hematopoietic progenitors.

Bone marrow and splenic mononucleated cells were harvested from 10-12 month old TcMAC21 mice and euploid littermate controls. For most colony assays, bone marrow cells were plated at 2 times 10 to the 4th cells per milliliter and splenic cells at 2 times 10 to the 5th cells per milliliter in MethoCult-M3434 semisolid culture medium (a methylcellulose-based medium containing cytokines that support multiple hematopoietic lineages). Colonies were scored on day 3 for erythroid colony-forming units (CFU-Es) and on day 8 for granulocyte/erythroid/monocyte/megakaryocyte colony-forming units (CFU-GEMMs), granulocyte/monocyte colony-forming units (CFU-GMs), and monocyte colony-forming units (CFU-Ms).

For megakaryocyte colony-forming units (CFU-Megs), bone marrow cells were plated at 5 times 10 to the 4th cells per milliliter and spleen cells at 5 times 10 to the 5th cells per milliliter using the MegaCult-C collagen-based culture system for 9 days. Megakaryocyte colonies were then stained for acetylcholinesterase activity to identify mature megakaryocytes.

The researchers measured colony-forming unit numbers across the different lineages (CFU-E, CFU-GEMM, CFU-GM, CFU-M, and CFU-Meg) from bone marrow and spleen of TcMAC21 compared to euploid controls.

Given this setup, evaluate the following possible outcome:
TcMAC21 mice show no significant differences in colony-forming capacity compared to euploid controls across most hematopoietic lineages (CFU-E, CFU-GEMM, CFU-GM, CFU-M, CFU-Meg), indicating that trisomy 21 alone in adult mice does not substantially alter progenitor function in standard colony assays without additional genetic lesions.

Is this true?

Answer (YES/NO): NO